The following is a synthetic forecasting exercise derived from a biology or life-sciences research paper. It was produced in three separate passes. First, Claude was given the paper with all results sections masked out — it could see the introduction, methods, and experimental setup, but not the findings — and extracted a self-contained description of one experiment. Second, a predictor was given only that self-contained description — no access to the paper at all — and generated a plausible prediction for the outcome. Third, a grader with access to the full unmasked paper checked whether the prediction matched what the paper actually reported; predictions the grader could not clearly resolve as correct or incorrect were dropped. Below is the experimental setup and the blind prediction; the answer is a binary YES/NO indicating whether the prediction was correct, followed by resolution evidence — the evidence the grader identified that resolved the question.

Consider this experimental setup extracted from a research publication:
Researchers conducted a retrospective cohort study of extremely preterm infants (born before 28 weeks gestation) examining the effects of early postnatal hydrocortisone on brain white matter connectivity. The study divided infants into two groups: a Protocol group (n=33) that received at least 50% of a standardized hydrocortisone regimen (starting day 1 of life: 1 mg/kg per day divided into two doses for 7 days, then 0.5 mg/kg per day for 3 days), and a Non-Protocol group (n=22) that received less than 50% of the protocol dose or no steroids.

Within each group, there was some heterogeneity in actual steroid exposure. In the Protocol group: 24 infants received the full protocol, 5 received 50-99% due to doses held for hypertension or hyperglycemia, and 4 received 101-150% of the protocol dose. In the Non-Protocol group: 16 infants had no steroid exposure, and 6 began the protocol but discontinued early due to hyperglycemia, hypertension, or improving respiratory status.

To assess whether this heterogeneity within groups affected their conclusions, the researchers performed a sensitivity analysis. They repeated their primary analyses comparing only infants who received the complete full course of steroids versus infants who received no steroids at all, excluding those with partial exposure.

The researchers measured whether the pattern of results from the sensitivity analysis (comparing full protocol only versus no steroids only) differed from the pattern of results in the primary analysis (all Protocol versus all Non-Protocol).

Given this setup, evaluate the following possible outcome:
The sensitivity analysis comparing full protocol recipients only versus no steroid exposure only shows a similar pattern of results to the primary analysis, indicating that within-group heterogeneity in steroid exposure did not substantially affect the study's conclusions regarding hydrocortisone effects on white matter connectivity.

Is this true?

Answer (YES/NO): YES